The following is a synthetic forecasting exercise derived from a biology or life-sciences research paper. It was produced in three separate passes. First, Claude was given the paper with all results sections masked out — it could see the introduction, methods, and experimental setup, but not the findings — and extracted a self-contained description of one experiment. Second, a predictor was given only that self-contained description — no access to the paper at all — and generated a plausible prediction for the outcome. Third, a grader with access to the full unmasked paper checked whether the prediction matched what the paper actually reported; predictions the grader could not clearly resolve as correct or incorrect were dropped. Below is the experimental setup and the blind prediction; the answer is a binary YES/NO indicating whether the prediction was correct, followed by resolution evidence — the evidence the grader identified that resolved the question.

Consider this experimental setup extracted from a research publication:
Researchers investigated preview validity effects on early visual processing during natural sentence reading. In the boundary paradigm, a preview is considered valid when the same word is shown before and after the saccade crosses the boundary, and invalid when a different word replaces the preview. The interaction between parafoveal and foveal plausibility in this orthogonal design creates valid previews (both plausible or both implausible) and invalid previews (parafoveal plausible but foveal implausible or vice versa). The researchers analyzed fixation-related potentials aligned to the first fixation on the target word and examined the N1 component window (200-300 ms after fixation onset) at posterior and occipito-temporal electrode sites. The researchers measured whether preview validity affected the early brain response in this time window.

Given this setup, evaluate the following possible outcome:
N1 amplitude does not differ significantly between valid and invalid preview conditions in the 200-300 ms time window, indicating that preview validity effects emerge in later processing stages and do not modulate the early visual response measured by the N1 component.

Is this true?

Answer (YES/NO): NO